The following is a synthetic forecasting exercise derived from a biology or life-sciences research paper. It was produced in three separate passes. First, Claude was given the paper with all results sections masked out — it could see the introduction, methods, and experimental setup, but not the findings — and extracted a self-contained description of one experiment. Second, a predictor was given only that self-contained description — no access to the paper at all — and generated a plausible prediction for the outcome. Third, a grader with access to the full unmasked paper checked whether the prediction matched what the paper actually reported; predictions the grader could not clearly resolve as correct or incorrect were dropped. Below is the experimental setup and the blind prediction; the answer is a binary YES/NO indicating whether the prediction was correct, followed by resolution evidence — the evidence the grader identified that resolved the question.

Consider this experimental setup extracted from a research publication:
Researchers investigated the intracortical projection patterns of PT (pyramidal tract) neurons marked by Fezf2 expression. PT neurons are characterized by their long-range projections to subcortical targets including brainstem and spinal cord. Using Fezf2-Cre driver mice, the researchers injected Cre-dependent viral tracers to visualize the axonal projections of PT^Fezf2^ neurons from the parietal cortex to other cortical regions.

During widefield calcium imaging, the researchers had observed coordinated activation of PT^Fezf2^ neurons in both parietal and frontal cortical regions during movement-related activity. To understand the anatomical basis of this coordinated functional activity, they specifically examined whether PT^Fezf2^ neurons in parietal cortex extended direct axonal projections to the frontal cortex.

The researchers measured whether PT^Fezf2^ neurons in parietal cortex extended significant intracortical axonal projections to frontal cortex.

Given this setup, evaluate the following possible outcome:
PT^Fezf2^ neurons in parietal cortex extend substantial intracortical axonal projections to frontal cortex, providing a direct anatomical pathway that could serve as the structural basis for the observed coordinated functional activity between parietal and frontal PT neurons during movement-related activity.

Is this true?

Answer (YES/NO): NO